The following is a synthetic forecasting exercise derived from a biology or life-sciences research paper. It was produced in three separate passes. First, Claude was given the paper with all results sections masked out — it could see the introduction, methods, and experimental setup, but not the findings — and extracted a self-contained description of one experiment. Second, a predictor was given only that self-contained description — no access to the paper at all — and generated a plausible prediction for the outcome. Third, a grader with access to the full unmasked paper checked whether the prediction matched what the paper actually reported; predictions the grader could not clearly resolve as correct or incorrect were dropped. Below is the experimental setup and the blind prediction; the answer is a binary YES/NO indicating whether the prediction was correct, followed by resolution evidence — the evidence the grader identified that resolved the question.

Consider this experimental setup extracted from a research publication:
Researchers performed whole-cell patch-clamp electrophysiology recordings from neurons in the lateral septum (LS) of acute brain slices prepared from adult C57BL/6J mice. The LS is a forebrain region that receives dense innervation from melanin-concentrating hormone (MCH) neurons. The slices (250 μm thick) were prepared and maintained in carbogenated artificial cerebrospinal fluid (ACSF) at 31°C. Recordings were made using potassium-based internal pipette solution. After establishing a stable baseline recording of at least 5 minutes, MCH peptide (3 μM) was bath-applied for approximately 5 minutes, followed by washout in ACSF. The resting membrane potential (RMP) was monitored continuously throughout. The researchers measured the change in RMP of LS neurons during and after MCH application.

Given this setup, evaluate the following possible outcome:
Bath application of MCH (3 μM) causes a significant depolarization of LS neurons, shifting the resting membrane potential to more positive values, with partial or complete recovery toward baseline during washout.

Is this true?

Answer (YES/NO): NO